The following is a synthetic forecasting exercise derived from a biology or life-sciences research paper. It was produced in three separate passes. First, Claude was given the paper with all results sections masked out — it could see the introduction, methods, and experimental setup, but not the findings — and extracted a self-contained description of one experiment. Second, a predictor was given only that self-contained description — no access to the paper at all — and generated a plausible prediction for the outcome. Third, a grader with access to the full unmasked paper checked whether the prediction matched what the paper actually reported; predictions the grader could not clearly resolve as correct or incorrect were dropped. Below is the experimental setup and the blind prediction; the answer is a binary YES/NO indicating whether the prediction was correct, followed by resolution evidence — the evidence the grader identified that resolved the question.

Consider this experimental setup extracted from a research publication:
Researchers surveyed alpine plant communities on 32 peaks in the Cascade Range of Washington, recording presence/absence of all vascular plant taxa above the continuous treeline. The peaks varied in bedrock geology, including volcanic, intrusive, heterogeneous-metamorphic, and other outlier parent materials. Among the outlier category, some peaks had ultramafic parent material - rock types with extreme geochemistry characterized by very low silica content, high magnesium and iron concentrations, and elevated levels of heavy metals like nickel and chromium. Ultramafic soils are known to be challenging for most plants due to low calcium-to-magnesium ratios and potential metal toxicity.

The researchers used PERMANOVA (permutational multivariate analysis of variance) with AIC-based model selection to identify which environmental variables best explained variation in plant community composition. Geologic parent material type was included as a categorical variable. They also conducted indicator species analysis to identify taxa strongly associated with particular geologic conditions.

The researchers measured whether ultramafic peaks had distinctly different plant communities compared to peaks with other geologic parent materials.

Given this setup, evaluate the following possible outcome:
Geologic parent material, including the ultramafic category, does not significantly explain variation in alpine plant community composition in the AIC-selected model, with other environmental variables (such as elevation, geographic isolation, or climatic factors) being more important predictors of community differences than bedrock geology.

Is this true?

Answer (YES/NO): NO